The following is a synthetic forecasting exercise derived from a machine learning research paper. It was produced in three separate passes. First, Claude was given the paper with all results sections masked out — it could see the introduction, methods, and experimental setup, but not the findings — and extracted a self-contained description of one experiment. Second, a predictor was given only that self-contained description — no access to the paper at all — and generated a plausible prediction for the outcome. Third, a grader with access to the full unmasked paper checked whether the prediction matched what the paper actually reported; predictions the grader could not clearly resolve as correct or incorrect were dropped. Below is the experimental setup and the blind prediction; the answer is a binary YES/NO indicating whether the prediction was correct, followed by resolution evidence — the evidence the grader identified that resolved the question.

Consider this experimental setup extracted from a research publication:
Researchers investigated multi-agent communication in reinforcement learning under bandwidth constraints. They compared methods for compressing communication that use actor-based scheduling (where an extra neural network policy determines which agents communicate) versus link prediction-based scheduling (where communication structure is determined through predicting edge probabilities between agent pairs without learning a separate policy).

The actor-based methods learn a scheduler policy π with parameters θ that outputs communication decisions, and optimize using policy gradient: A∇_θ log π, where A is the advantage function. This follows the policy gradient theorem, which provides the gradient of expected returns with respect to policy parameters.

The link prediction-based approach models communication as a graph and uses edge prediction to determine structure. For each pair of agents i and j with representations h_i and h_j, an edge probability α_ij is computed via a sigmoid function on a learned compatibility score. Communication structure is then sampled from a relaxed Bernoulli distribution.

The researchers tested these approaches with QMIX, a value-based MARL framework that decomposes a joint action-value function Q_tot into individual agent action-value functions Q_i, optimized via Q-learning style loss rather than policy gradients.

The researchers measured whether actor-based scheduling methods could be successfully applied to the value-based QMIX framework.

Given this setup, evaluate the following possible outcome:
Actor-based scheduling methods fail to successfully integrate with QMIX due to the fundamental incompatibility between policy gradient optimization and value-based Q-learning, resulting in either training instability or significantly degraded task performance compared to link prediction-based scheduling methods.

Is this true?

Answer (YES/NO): YES